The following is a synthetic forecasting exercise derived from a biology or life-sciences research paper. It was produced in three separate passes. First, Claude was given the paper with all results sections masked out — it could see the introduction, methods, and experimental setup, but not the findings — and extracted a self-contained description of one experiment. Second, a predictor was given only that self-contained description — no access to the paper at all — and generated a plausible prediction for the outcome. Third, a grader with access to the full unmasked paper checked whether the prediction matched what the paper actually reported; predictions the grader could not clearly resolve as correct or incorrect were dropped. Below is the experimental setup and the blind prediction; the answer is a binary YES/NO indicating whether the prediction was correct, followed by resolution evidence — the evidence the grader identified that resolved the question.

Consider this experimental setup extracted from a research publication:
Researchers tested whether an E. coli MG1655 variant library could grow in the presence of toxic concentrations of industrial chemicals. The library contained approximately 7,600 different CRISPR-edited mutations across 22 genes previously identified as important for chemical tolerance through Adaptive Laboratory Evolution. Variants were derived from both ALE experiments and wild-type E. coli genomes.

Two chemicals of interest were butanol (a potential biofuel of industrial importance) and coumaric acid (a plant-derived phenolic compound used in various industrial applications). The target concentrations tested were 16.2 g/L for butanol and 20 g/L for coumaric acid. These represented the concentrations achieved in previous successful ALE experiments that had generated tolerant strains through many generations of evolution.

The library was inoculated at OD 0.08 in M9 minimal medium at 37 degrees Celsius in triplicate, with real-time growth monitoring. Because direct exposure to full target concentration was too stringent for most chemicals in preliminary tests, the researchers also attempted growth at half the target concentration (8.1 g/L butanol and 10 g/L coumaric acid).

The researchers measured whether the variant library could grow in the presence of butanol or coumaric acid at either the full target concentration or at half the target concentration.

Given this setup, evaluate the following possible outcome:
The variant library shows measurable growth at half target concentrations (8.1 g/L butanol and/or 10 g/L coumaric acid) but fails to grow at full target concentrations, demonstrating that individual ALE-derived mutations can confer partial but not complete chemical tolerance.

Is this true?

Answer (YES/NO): NO